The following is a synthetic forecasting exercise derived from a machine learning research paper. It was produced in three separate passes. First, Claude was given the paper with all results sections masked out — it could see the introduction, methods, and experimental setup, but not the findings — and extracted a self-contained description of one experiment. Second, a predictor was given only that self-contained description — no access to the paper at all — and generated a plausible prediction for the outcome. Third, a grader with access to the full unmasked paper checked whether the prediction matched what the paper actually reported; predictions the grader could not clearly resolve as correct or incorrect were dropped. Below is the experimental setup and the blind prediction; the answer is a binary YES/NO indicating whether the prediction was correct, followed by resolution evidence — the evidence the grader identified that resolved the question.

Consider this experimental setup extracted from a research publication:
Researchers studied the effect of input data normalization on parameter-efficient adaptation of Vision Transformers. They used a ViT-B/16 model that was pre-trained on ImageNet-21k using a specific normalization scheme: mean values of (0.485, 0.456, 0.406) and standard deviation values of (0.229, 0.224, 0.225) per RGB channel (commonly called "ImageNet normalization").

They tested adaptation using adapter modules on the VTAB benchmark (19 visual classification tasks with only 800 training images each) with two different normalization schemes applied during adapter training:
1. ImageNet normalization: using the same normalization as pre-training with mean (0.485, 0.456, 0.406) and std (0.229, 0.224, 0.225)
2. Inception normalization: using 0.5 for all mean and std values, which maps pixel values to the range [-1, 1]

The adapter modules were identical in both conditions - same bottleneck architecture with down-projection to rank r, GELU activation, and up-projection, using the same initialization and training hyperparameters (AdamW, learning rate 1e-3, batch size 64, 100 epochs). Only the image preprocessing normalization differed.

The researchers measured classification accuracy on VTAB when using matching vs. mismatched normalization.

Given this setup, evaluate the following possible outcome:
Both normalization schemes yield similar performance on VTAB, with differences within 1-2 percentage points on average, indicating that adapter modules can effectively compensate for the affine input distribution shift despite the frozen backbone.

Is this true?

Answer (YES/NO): NO